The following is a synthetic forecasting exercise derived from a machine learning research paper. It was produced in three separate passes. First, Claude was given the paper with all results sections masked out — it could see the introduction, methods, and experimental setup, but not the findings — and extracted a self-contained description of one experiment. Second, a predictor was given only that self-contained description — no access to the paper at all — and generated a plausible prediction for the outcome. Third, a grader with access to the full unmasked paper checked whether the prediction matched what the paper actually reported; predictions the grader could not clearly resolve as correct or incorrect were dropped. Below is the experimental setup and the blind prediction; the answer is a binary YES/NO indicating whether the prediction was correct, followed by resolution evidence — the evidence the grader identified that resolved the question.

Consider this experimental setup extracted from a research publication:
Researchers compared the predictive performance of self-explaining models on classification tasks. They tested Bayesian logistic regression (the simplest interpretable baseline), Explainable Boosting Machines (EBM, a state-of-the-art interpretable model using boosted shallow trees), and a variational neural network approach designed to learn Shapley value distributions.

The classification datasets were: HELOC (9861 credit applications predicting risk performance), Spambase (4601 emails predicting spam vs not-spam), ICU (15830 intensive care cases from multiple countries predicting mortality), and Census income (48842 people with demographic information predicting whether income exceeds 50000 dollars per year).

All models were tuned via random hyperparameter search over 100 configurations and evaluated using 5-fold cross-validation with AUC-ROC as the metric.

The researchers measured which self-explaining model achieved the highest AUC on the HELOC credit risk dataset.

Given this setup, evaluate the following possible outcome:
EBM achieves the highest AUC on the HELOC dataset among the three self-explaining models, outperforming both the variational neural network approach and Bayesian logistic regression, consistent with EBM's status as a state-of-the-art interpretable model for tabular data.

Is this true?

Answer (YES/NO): NO